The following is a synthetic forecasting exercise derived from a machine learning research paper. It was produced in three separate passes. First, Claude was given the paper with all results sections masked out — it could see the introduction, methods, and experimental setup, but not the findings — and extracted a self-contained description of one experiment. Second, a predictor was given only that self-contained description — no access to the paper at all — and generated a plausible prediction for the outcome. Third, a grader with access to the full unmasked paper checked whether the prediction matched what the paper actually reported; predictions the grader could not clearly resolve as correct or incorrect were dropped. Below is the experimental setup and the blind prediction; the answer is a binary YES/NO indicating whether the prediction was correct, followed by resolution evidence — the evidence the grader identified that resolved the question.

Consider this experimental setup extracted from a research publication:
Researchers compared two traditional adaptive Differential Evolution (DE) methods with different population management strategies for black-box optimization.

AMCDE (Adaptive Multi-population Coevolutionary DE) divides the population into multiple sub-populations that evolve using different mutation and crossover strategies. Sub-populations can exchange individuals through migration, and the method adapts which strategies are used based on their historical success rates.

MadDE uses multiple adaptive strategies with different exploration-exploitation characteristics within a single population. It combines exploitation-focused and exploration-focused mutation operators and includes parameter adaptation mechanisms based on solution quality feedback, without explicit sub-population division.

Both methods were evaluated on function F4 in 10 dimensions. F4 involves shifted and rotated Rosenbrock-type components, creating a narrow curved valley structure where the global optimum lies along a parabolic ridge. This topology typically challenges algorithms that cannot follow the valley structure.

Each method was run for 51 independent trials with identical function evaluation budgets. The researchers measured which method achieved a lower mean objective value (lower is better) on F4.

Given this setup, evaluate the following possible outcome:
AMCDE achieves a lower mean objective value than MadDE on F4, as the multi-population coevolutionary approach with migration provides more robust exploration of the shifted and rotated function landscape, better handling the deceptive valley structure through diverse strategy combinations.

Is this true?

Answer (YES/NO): NO